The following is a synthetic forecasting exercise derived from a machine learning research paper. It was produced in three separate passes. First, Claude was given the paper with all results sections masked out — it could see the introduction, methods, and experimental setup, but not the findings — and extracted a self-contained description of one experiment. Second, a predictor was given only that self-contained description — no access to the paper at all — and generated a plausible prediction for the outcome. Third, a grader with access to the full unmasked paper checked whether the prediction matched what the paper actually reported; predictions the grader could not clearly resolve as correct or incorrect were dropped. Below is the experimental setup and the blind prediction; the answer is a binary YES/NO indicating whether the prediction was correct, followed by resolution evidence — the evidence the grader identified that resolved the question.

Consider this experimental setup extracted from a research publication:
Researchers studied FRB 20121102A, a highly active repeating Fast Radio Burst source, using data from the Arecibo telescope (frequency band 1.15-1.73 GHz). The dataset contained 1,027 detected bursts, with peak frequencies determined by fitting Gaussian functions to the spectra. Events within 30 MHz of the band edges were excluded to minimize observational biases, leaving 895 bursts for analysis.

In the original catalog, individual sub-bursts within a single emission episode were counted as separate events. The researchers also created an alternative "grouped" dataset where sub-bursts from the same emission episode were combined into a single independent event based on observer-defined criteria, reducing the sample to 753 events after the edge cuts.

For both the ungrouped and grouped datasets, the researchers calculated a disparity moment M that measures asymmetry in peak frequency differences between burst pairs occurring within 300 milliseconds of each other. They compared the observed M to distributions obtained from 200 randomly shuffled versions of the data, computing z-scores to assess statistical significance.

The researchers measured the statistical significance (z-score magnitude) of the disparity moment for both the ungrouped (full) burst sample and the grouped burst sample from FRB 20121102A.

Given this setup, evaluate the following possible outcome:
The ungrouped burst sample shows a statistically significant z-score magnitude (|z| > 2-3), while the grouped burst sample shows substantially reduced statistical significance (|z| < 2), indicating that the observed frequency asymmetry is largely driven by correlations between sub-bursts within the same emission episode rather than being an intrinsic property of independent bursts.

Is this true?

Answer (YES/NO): NO